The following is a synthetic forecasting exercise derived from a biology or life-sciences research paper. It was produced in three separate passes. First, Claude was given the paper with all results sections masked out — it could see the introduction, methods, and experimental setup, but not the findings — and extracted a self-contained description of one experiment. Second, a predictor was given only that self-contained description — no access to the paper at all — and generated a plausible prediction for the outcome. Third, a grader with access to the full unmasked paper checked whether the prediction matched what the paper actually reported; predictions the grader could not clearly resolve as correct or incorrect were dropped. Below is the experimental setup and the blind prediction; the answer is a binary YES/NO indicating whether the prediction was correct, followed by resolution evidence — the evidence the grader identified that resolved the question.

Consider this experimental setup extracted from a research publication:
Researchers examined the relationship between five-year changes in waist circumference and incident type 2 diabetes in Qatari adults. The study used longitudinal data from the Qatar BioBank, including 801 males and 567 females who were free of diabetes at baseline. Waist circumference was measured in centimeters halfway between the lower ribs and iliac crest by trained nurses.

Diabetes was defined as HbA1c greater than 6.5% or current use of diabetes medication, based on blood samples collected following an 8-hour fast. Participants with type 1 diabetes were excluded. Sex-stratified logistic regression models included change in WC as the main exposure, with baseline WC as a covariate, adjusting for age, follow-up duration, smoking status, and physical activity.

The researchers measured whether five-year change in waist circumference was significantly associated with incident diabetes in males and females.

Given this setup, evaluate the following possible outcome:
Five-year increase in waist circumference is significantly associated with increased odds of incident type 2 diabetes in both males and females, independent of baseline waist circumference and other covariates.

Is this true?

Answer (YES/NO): NO